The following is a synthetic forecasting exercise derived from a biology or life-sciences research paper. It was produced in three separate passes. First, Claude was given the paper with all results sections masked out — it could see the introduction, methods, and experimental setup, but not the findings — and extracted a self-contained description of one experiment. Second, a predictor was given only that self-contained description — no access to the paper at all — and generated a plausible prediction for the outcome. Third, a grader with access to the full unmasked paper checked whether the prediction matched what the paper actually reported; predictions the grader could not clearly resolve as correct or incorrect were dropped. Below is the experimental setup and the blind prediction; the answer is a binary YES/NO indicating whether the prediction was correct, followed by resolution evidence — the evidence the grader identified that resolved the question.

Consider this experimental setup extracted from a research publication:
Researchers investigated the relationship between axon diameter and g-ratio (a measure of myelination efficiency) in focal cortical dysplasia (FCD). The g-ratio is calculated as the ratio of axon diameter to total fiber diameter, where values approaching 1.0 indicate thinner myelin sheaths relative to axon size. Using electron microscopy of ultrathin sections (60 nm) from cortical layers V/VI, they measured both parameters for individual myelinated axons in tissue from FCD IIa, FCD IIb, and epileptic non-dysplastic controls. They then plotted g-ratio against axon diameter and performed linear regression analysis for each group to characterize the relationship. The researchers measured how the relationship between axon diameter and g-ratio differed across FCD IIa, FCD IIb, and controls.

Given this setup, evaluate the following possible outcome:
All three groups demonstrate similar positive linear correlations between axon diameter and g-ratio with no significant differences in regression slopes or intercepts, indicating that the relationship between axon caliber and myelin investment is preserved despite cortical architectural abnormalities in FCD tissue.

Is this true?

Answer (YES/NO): NO